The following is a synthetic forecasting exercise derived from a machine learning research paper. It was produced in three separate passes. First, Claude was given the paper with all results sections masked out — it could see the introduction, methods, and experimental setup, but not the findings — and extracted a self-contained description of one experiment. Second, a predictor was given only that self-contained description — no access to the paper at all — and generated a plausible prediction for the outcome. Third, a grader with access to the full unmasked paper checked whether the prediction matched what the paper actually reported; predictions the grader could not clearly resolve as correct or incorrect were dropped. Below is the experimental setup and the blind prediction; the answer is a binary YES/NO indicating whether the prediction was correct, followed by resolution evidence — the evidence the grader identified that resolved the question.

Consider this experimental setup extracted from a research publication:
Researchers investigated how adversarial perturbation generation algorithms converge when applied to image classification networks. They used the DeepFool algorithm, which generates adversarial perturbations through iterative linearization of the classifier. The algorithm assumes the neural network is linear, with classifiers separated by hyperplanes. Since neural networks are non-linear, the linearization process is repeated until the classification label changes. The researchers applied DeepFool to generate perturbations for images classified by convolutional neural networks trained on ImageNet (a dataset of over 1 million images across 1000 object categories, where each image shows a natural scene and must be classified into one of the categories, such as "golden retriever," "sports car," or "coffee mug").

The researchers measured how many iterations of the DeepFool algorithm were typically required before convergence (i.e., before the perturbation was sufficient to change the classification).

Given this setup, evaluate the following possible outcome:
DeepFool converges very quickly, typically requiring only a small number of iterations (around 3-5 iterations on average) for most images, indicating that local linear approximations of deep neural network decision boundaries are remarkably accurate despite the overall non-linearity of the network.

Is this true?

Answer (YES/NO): NO